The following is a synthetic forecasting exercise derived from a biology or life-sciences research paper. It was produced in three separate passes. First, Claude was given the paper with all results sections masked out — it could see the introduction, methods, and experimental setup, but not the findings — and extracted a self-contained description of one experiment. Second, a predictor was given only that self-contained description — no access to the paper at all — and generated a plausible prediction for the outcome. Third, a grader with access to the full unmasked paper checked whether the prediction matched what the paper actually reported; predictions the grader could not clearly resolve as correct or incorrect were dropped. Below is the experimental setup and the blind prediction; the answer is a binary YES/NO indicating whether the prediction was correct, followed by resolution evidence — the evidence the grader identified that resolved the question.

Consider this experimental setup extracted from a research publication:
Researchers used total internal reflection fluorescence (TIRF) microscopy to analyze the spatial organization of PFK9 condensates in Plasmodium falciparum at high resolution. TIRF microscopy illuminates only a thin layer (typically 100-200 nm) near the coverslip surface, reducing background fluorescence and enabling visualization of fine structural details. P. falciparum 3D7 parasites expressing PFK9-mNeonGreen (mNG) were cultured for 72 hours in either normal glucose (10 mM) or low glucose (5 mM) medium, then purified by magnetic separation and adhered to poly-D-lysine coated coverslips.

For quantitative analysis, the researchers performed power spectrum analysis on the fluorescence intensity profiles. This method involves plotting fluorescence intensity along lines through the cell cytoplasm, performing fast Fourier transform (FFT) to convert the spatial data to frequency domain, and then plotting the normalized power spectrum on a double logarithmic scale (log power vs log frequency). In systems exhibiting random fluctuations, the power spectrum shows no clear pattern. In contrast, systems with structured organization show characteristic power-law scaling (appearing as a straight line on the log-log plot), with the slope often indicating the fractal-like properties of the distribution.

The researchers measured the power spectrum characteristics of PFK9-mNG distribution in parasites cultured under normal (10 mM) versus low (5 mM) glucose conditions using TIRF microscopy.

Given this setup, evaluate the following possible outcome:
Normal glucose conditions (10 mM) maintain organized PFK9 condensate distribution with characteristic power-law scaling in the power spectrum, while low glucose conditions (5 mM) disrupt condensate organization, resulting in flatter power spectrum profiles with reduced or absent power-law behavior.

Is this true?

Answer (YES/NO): NO